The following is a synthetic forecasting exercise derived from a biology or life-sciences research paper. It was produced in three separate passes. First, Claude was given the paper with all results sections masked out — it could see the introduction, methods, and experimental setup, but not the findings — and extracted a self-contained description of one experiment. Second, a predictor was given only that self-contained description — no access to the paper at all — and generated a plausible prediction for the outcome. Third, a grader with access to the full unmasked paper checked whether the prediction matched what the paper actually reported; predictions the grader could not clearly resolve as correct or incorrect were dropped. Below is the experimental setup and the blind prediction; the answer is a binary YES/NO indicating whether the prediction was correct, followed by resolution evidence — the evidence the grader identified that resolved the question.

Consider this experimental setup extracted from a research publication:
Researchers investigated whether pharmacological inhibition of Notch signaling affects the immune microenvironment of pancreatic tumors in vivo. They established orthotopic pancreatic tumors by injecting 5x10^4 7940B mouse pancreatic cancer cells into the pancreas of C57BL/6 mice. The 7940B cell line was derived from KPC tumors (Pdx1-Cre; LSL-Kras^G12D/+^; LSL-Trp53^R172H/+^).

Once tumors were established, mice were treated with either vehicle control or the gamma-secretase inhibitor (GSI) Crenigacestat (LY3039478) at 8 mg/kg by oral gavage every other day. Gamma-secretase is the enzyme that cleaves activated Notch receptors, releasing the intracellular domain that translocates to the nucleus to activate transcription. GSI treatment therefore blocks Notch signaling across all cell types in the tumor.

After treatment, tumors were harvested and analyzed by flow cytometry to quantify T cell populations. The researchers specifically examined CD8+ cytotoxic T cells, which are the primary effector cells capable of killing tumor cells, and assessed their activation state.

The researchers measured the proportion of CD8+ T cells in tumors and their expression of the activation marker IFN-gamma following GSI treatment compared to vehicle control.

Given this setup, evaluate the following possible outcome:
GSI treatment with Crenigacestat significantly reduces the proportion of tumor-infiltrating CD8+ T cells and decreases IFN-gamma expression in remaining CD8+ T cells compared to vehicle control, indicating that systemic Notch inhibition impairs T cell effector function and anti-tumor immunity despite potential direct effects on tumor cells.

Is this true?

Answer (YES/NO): NO